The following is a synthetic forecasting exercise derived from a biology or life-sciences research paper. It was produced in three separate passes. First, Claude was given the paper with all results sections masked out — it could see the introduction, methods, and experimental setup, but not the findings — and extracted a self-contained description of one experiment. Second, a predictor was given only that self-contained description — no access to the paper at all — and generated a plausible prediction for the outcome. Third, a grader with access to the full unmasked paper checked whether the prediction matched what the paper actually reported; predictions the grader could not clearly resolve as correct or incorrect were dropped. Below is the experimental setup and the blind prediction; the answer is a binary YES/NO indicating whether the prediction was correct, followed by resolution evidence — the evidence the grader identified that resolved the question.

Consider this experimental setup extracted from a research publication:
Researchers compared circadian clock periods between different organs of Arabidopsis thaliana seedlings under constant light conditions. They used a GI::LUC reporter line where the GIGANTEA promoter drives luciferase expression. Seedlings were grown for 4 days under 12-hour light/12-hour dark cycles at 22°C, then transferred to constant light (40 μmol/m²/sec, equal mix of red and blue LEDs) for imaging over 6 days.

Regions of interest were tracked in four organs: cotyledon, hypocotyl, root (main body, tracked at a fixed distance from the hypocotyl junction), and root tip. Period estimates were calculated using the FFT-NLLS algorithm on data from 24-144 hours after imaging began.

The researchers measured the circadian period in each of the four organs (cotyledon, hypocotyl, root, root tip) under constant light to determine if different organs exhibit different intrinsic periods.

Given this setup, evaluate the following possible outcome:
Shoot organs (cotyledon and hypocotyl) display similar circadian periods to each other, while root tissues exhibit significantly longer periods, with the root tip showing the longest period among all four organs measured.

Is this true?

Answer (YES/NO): NO